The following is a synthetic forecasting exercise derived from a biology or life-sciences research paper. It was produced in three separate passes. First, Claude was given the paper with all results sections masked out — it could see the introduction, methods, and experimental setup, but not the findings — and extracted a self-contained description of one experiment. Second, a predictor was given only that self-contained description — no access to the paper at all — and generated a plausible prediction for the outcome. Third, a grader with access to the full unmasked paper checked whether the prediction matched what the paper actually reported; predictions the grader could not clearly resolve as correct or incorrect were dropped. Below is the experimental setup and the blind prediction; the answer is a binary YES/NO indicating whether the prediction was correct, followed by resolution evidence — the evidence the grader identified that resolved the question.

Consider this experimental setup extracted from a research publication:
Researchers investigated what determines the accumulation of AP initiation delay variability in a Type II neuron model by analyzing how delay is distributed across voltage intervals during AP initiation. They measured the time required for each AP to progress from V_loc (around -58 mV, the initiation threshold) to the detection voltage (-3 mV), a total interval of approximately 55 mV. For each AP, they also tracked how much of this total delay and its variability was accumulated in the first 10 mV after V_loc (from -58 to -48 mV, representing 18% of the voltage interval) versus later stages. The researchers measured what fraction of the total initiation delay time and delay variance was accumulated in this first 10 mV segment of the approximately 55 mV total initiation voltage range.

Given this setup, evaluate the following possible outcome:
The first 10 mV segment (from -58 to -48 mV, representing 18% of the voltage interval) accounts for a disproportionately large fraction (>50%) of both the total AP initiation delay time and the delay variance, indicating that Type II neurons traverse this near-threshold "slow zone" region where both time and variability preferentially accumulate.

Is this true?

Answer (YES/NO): YES